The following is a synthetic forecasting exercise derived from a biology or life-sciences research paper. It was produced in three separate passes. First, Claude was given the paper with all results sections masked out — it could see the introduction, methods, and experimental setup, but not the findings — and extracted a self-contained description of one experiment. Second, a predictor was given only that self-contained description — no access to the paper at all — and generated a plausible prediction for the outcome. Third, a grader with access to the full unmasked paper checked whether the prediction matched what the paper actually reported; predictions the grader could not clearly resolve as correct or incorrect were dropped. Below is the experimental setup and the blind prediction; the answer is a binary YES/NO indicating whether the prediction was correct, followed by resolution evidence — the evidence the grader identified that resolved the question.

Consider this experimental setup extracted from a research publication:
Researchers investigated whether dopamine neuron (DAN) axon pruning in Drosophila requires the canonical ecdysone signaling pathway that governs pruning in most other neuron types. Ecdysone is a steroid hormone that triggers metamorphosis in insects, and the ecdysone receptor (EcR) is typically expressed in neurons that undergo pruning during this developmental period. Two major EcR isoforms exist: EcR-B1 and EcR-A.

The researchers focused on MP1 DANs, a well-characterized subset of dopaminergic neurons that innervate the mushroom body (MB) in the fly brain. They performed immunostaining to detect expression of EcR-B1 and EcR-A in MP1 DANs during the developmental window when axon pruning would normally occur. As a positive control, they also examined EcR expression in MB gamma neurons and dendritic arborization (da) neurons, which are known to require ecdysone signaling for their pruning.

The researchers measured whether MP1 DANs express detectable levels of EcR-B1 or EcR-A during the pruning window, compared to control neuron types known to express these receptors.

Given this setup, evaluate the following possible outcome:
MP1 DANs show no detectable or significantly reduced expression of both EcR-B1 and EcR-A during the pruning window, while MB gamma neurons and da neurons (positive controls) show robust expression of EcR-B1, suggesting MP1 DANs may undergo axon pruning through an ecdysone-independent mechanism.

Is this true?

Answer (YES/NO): YES